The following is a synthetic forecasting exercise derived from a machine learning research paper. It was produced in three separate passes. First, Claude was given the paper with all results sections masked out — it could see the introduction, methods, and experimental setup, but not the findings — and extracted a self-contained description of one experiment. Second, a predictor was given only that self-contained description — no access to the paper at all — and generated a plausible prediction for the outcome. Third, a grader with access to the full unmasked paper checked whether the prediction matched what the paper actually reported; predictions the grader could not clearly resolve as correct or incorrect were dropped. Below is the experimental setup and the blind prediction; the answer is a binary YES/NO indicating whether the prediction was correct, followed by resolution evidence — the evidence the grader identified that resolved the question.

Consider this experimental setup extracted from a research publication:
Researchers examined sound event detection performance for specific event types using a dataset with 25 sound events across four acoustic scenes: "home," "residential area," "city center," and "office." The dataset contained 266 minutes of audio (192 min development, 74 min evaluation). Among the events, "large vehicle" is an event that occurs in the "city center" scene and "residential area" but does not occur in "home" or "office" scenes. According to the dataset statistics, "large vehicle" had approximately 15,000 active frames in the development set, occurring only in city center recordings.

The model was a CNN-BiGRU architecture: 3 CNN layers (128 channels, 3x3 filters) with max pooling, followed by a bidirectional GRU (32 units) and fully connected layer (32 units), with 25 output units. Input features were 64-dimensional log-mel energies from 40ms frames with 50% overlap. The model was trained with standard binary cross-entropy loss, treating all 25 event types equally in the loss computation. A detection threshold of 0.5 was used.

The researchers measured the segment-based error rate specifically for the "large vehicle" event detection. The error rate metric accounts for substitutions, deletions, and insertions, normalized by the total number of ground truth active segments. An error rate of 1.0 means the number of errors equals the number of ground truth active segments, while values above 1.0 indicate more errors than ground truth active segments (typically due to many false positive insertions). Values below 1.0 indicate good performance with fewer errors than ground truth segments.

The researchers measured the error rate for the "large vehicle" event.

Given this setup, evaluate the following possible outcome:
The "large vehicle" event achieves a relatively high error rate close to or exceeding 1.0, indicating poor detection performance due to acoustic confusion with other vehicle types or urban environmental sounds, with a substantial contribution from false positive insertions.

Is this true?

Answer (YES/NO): YES